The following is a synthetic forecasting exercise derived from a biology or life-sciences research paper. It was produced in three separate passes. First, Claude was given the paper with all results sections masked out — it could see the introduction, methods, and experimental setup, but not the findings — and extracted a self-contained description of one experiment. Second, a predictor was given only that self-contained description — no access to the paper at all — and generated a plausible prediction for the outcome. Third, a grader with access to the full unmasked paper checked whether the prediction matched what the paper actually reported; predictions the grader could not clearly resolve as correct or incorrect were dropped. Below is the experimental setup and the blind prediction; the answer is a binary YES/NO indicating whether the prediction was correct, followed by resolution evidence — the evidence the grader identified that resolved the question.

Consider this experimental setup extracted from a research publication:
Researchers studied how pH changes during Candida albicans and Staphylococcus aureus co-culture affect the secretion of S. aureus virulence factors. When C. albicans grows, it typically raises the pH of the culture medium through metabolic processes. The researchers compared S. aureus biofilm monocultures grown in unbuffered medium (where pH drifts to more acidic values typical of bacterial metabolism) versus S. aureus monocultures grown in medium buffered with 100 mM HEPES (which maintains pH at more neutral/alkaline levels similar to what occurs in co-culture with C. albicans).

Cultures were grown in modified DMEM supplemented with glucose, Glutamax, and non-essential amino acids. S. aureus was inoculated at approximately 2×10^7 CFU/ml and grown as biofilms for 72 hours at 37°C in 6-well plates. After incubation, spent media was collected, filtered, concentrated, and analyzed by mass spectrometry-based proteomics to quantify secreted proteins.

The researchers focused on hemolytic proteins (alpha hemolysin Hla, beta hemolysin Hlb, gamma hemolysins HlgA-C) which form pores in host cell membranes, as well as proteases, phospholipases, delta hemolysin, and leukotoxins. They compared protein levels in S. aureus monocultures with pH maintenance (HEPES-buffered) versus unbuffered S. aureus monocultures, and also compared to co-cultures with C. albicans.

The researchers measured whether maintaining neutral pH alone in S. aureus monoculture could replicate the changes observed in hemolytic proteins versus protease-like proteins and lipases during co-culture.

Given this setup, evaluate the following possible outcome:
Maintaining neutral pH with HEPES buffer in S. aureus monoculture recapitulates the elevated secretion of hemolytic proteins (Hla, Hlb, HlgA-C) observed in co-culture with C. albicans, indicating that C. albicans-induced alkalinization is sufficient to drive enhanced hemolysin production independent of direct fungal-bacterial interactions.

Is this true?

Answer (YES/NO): YES